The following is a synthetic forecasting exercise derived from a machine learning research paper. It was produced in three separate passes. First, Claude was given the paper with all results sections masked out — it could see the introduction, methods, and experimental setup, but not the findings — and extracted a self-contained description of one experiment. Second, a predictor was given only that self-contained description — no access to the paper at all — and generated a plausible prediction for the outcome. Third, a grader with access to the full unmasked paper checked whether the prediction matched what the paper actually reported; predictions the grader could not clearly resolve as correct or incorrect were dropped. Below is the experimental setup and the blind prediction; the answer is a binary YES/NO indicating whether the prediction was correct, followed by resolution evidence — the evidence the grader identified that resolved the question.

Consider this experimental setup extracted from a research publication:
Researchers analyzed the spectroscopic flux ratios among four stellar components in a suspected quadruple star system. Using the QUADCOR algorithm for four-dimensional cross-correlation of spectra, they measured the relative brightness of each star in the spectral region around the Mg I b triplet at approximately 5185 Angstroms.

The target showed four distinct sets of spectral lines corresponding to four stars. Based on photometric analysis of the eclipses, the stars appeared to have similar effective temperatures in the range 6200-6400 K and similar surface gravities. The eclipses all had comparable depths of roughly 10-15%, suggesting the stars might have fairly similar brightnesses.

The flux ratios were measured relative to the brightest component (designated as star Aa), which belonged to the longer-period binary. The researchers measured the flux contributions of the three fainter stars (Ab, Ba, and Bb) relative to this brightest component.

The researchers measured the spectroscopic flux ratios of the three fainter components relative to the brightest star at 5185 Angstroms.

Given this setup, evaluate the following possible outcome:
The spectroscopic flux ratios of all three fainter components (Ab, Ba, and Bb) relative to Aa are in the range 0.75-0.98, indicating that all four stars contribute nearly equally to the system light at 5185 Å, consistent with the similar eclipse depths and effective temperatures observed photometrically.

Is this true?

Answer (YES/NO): NO